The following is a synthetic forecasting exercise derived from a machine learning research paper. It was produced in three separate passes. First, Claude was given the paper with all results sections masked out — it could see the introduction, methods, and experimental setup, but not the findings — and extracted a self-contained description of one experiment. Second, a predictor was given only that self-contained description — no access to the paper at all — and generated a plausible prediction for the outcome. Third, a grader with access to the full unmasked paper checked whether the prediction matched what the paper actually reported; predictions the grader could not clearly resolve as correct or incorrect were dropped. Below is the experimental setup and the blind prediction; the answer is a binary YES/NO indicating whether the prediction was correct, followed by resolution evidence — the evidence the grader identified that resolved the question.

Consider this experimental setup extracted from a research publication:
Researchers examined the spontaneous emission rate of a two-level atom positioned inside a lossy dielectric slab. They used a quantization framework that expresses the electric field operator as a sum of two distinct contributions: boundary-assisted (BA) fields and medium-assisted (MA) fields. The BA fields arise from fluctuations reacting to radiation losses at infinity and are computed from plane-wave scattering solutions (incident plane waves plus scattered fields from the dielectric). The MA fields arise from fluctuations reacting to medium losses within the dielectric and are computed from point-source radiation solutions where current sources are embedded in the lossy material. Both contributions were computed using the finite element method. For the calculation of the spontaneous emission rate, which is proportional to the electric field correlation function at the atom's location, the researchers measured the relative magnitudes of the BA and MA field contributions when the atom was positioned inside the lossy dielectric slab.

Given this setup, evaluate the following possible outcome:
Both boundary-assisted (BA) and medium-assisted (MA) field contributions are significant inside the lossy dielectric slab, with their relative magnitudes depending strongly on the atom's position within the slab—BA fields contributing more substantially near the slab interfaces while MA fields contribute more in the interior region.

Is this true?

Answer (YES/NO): NO